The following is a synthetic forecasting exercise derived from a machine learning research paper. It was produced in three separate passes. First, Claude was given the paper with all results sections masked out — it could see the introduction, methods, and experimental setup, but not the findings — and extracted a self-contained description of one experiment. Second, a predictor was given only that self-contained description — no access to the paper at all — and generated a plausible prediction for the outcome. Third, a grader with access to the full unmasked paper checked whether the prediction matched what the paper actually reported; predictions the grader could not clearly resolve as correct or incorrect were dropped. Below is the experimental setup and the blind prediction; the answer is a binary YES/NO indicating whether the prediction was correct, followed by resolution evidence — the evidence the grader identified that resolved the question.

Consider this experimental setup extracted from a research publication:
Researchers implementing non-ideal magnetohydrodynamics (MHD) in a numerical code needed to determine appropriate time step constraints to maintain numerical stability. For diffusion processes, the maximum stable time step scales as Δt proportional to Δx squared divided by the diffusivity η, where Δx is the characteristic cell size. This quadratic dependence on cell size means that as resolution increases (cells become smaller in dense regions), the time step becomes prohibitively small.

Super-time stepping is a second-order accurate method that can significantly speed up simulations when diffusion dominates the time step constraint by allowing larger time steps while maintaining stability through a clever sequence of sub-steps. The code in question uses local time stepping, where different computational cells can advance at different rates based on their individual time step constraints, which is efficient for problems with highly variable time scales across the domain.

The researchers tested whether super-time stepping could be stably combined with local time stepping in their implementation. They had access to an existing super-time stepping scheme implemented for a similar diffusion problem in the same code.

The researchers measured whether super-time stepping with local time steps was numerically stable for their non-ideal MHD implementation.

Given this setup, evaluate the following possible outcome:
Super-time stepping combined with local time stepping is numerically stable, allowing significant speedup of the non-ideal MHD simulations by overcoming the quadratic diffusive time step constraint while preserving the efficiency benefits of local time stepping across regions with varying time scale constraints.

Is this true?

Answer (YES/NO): NO